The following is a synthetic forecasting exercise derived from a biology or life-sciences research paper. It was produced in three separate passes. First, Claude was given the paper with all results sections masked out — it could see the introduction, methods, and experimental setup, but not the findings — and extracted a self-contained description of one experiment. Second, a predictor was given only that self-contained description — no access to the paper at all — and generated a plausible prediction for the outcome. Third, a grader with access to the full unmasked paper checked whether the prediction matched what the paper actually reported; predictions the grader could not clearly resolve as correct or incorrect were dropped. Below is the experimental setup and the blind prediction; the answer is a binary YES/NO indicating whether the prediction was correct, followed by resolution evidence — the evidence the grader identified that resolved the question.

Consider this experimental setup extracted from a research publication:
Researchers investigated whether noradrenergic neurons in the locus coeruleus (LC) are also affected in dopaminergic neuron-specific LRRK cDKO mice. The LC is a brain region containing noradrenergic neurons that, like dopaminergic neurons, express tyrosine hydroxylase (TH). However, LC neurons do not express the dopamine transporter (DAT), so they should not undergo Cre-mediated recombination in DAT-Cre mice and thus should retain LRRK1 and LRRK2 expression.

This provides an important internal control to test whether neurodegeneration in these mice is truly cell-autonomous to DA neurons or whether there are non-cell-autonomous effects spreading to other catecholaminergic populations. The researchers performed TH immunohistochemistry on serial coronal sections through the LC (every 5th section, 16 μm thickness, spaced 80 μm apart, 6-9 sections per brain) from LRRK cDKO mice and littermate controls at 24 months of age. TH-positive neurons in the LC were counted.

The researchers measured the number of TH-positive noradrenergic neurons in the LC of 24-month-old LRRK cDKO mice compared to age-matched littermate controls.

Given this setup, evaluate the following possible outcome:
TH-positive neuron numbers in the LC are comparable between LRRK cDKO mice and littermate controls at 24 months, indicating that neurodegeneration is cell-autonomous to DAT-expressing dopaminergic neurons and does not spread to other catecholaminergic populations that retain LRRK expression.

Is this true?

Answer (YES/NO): YES